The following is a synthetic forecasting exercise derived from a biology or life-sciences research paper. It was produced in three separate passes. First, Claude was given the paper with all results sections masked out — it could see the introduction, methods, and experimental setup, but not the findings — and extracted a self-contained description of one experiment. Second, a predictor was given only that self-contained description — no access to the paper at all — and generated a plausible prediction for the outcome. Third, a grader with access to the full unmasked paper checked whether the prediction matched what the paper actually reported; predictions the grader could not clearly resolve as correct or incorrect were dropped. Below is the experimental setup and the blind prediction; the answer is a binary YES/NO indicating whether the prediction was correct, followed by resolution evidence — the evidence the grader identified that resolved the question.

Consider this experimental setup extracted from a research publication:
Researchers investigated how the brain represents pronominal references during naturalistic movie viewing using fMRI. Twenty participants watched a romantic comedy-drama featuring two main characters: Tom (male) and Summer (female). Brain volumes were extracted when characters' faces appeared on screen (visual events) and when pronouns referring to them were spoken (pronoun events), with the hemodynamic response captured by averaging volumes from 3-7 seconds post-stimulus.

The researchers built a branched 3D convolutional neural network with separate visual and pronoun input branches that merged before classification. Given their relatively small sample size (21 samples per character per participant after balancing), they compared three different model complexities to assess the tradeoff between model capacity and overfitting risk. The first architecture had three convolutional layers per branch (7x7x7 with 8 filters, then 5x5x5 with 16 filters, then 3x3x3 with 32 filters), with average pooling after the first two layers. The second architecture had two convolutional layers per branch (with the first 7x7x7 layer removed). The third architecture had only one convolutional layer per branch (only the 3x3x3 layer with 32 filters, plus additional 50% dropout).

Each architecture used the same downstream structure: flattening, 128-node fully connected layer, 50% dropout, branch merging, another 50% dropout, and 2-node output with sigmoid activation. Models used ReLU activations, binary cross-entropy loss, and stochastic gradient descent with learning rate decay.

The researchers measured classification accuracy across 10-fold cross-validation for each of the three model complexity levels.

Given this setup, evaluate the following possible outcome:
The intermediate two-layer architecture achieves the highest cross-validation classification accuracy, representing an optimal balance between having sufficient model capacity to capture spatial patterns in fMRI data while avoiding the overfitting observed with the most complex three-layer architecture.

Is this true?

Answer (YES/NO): NO